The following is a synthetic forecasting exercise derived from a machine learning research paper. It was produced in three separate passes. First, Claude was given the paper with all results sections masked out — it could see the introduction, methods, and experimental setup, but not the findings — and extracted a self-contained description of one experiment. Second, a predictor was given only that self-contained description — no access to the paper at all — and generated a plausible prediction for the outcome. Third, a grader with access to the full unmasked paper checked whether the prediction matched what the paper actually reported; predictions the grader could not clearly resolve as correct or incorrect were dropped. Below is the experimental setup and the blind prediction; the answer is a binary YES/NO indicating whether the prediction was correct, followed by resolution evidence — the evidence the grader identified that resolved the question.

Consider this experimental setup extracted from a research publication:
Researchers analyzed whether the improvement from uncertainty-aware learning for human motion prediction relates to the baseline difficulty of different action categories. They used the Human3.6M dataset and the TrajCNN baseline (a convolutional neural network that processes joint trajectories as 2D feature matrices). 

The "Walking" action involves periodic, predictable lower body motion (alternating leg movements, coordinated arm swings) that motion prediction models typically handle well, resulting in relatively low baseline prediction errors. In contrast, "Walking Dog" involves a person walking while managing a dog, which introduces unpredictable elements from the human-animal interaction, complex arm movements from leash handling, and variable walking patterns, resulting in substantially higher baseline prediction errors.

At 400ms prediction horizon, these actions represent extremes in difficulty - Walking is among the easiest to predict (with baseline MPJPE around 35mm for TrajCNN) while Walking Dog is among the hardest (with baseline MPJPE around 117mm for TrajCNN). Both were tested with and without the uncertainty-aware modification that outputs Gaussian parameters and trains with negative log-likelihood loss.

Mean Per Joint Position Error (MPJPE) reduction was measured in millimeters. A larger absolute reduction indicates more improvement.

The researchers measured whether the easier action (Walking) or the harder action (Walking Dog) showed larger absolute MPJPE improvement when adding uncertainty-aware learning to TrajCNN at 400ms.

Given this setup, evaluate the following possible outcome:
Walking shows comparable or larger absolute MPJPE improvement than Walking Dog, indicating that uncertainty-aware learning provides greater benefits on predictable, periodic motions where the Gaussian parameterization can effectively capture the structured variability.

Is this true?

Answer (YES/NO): YES